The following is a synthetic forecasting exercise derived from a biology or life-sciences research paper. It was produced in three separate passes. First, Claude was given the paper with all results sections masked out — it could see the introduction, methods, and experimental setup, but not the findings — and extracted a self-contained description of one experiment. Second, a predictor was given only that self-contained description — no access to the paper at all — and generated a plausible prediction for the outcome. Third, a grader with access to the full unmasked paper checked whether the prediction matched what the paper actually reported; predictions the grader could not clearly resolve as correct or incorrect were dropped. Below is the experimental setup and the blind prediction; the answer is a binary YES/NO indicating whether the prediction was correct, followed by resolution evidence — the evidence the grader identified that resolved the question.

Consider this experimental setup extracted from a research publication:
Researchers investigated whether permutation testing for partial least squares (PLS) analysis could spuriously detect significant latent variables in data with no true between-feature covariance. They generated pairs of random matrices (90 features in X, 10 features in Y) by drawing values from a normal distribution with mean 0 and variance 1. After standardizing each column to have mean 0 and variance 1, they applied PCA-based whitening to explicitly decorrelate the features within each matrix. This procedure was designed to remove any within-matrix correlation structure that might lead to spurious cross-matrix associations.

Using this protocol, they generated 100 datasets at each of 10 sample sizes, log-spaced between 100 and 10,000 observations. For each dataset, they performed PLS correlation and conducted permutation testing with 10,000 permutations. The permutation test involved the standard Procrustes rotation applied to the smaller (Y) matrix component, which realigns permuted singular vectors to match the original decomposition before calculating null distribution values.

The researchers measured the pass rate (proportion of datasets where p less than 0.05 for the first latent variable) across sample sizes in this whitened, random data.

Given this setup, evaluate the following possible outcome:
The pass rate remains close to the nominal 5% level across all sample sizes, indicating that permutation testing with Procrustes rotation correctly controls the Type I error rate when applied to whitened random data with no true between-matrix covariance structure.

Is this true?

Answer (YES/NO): NO